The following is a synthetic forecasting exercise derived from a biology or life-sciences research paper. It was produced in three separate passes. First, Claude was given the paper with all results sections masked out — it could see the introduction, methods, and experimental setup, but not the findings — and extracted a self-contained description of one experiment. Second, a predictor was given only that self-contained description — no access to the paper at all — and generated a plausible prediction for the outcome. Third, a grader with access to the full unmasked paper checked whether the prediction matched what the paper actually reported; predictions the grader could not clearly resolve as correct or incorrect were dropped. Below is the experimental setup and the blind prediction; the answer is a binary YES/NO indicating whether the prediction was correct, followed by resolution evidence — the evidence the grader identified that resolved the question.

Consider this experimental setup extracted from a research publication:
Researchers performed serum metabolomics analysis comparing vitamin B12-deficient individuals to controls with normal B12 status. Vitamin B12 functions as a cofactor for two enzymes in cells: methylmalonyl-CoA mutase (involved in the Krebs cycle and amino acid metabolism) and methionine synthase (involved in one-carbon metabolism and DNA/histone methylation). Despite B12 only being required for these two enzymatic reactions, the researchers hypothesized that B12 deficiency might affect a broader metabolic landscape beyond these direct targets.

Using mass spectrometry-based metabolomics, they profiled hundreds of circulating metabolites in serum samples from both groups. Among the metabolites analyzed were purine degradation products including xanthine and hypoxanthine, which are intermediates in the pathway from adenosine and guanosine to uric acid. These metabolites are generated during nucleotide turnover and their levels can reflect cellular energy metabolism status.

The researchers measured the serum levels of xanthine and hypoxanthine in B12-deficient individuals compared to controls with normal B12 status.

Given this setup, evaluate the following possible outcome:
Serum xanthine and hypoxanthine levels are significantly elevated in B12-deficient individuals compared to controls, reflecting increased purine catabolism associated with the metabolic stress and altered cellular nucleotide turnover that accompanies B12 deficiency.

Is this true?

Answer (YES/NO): NO